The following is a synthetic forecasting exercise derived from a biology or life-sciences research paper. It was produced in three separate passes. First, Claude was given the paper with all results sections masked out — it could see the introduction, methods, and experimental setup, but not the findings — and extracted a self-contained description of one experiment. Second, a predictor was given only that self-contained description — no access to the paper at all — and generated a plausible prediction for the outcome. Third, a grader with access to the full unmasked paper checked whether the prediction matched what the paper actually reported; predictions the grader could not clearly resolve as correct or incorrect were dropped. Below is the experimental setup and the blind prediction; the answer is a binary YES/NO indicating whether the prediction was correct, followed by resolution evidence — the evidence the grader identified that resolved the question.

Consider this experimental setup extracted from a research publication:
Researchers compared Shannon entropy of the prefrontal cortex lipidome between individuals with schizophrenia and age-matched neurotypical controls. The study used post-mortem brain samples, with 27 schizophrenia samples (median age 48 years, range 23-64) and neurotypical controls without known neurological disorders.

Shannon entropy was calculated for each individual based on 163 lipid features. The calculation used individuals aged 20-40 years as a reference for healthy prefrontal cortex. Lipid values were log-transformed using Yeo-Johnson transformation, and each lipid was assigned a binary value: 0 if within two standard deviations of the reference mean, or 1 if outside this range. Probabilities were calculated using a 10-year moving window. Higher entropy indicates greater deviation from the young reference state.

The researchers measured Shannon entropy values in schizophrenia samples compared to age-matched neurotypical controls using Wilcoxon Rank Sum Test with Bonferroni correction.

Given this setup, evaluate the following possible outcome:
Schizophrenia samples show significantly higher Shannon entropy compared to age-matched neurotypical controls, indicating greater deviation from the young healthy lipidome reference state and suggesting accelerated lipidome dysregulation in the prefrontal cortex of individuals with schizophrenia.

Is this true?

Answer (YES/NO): NO